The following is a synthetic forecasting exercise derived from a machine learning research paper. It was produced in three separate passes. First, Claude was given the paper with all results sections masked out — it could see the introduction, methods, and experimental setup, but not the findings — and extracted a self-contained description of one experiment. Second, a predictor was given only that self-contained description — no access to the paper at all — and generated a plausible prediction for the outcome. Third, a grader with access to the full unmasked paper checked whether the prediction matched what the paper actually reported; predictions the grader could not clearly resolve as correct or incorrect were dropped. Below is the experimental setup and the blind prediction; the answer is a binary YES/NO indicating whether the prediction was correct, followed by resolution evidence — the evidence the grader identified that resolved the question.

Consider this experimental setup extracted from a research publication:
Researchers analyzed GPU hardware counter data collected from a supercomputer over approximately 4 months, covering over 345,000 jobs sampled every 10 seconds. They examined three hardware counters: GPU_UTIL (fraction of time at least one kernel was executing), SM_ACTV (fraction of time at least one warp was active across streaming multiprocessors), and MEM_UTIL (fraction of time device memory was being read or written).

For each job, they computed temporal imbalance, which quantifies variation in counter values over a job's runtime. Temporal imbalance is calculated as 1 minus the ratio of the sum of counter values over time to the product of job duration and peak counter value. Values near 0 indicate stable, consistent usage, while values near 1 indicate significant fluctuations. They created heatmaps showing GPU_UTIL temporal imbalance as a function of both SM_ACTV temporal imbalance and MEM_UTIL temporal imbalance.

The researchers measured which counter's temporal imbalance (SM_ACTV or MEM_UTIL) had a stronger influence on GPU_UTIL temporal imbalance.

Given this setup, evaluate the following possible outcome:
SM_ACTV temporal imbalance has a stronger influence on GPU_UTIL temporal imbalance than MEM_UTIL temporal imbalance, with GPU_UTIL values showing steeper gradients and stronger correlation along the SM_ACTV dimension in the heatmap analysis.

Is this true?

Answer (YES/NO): YES